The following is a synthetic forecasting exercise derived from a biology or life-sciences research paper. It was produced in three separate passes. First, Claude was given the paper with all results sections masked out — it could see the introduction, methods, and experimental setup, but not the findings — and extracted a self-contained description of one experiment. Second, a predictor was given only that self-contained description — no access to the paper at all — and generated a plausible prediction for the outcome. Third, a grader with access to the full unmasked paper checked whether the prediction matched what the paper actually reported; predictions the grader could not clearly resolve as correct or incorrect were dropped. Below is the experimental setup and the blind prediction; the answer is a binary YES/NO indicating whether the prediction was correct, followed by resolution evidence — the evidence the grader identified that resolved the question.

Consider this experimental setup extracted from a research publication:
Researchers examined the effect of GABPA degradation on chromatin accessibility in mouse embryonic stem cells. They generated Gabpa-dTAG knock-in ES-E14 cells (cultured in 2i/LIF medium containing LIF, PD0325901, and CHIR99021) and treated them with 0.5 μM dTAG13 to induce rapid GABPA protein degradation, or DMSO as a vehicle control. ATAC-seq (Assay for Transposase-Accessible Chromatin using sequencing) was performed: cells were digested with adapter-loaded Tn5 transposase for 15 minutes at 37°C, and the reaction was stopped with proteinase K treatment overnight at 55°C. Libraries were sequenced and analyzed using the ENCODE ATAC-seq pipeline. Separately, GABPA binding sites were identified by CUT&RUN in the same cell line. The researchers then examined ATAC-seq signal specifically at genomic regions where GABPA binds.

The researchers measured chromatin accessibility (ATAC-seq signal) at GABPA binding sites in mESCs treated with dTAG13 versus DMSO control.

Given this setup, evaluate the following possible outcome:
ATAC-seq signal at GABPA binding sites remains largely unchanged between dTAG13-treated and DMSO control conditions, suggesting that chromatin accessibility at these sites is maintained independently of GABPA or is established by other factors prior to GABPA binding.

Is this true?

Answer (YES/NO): YES